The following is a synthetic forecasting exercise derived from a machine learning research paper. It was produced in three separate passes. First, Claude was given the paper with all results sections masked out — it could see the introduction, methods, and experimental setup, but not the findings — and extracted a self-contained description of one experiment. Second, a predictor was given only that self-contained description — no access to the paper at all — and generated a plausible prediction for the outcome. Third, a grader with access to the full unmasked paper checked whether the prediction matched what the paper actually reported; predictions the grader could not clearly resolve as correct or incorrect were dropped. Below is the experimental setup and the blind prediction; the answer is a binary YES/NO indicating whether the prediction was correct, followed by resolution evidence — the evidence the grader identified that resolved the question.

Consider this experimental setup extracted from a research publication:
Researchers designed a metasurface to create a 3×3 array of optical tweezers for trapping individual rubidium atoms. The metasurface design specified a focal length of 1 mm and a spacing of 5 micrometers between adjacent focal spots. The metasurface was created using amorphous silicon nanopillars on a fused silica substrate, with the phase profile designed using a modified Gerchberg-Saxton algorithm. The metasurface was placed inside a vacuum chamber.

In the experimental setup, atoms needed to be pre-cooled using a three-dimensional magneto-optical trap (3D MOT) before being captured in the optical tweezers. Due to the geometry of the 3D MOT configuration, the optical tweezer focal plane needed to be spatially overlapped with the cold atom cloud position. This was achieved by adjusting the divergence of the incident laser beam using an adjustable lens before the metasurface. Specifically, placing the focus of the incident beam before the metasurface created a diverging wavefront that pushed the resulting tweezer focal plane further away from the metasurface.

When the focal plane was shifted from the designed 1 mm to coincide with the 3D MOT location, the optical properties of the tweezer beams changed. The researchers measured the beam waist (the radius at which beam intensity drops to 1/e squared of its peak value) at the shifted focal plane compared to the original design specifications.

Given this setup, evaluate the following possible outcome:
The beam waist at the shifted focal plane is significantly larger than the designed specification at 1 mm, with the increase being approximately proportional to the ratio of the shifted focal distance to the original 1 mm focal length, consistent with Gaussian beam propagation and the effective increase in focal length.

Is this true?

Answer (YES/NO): NO